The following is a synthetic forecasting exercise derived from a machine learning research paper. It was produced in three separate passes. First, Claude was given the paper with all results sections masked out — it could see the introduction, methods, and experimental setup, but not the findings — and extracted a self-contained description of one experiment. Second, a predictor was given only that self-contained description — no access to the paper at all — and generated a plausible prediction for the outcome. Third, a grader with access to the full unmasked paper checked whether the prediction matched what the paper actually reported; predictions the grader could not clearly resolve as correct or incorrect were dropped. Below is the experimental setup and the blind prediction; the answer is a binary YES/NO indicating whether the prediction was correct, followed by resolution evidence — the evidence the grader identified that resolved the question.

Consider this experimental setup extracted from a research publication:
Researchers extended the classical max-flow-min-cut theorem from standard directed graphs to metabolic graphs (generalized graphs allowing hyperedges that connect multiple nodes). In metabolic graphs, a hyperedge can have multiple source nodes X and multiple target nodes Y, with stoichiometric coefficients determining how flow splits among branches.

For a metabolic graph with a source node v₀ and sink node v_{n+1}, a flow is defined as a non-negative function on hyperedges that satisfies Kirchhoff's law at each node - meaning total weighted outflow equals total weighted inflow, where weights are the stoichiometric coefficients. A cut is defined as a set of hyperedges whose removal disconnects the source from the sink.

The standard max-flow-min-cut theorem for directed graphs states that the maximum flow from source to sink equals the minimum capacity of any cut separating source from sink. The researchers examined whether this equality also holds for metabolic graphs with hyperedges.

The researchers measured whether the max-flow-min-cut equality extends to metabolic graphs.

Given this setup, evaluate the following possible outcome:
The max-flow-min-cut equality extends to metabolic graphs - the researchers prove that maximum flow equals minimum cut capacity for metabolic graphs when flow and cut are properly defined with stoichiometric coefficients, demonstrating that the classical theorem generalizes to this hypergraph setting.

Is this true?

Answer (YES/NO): YES